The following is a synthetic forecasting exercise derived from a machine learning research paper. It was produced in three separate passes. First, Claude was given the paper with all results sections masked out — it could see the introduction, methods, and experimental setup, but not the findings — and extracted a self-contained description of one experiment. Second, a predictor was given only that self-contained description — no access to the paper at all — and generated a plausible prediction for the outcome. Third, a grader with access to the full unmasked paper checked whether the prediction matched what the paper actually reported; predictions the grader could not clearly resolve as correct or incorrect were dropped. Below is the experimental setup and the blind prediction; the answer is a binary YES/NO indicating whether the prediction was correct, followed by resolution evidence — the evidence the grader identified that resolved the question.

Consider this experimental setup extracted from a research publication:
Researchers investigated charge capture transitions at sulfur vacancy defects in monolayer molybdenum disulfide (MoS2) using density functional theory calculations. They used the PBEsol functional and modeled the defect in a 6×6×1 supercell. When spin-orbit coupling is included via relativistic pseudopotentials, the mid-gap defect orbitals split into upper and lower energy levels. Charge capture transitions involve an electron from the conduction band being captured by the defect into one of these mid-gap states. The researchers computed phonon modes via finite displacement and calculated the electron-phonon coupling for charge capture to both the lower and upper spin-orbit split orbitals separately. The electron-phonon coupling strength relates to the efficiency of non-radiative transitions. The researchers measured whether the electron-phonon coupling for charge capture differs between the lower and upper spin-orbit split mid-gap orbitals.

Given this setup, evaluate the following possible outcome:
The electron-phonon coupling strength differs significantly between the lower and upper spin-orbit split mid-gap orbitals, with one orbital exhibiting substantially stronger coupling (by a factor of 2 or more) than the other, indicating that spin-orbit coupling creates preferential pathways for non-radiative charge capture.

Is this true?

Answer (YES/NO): NO